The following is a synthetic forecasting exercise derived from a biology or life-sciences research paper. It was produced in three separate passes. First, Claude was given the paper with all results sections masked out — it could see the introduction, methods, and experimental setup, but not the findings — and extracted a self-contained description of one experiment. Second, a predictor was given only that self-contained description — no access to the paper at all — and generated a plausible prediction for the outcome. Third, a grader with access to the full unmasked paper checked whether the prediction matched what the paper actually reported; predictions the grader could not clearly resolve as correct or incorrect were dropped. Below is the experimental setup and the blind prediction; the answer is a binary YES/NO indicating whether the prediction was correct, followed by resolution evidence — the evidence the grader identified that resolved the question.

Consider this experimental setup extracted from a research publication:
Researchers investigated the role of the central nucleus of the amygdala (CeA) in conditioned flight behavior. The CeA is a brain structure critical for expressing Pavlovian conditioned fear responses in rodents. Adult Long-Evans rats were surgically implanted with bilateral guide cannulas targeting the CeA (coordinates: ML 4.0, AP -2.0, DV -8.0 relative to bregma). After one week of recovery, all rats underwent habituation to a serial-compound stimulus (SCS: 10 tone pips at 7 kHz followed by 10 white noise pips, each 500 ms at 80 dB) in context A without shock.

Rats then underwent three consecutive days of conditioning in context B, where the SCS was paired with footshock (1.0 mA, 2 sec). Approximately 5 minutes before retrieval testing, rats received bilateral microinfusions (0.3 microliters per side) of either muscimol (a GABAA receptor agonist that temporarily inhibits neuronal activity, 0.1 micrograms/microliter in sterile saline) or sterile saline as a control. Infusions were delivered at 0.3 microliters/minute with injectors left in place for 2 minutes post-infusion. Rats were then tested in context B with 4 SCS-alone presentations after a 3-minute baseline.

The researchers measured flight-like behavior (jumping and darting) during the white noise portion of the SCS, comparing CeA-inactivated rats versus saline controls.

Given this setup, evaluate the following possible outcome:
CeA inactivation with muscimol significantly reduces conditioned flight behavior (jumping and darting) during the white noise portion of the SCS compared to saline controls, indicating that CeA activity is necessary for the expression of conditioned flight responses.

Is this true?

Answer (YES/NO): NO